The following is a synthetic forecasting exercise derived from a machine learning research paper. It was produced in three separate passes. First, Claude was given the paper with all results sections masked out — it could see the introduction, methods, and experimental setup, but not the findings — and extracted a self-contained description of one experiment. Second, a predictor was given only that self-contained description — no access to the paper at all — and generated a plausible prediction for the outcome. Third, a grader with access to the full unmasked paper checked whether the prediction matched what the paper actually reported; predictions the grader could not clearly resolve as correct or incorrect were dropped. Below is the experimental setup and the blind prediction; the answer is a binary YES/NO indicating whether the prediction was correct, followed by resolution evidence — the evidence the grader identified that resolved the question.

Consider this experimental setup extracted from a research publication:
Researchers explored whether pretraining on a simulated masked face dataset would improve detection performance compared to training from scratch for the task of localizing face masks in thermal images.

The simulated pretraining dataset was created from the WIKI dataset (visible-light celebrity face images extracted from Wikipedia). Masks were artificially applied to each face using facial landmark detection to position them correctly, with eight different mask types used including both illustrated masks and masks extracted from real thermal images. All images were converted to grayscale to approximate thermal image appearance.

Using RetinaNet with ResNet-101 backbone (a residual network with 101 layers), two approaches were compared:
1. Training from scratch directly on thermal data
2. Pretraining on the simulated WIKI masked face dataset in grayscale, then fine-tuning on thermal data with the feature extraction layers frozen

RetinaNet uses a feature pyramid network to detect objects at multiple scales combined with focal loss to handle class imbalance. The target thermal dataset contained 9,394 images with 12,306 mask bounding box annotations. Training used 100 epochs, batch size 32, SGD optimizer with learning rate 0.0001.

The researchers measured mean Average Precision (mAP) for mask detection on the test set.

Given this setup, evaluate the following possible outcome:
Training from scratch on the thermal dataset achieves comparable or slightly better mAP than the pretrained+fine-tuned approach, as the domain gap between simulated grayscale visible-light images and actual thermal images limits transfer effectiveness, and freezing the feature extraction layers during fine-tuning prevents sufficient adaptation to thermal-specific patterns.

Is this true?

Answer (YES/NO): YES